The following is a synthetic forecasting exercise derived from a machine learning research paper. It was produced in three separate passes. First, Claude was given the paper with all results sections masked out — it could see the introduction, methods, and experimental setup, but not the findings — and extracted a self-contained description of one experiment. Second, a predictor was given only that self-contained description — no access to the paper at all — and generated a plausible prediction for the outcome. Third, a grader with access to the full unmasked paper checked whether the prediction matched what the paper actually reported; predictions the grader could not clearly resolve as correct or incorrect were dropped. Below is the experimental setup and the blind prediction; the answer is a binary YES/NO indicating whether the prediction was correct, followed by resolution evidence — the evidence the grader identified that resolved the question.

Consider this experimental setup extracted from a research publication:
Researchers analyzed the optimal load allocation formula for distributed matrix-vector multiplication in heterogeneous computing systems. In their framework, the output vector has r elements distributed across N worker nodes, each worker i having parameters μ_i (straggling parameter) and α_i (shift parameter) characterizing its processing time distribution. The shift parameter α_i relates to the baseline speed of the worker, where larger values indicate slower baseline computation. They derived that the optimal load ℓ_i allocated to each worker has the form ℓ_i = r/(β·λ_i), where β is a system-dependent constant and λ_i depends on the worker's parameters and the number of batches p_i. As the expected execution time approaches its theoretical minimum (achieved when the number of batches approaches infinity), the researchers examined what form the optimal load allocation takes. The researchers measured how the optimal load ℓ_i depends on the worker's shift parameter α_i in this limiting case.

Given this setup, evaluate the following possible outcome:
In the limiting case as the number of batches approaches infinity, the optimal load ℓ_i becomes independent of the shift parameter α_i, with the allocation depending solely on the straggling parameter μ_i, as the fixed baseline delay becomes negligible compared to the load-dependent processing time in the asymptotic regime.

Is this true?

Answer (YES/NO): NO